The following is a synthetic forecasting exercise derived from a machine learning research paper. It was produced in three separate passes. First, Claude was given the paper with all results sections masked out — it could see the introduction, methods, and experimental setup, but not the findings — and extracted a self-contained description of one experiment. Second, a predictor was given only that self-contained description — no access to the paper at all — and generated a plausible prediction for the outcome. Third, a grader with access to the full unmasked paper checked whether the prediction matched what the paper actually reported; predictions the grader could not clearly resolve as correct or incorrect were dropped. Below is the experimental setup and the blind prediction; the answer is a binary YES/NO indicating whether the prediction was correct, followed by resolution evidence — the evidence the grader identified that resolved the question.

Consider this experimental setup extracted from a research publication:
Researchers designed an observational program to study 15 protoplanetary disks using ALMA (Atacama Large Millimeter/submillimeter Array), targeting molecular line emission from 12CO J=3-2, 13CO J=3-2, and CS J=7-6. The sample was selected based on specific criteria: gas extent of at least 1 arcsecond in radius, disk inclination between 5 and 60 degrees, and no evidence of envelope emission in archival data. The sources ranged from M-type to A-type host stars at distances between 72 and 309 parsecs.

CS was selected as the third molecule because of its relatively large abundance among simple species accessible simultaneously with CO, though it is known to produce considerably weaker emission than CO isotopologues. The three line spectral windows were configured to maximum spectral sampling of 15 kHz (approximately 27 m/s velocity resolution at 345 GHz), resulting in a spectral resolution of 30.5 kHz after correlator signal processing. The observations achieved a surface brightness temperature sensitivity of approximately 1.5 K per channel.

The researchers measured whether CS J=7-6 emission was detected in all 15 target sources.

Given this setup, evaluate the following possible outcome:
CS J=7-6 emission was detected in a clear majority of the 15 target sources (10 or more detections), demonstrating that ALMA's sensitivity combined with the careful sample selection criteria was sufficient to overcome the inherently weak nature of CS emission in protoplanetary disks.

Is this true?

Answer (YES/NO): YES